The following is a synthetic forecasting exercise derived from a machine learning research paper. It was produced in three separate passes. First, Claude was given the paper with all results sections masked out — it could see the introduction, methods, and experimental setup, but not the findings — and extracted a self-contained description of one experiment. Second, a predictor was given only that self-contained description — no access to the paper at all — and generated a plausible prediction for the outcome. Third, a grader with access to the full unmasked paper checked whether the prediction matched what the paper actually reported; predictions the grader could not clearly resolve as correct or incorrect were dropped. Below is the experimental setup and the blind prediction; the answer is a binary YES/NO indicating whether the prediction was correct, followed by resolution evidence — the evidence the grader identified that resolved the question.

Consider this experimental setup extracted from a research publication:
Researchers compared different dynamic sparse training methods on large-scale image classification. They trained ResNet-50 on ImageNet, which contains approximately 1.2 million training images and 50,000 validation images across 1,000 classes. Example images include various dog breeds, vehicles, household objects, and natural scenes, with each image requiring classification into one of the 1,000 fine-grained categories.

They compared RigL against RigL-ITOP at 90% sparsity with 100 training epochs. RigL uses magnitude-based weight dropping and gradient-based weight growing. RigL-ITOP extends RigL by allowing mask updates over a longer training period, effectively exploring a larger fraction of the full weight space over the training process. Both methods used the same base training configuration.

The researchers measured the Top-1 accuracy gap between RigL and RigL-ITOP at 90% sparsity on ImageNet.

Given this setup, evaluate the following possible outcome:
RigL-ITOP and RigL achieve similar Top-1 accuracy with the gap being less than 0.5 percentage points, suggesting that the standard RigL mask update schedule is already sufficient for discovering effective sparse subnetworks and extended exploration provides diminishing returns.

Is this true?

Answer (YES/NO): NO